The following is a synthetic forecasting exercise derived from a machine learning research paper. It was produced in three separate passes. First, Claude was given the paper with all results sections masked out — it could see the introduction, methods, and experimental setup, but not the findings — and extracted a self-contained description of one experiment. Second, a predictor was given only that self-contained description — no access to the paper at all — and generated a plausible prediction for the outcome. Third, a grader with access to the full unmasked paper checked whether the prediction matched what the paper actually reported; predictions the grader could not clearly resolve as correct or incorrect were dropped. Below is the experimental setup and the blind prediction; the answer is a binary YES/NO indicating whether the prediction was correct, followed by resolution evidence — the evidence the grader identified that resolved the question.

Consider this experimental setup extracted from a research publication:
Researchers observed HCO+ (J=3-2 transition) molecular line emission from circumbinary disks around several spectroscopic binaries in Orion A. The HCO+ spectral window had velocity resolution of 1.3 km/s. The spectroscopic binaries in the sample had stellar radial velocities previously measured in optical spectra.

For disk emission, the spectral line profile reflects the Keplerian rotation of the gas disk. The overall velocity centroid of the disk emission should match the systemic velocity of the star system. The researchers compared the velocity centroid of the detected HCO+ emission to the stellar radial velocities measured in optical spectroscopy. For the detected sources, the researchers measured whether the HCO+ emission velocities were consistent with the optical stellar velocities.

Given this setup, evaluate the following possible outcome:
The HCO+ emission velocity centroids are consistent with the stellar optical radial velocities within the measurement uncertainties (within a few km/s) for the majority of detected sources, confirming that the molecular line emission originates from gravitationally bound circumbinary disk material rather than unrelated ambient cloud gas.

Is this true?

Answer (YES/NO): YES